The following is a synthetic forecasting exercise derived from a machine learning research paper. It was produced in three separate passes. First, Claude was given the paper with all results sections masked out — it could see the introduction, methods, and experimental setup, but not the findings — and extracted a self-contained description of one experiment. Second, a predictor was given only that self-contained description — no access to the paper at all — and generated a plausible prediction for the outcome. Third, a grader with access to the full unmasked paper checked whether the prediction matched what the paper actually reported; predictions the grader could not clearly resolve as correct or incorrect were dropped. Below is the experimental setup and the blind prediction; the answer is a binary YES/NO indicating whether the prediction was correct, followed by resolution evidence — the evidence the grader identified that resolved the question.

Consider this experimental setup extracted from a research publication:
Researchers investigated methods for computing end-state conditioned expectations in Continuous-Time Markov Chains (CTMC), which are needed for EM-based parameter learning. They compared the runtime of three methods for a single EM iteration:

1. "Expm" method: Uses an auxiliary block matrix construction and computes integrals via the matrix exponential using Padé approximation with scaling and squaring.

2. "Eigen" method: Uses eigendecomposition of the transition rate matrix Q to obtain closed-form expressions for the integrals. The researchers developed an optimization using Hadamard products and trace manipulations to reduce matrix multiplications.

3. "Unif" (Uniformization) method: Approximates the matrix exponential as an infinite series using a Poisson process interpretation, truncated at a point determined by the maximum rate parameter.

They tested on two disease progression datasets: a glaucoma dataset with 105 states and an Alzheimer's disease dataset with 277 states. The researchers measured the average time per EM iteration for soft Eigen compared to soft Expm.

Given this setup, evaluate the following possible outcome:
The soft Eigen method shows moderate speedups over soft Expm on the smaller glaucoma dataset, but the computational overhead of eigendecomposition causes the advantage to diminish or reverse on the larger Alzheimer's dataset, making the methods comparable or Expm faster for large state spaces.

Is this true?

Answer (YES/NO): NO